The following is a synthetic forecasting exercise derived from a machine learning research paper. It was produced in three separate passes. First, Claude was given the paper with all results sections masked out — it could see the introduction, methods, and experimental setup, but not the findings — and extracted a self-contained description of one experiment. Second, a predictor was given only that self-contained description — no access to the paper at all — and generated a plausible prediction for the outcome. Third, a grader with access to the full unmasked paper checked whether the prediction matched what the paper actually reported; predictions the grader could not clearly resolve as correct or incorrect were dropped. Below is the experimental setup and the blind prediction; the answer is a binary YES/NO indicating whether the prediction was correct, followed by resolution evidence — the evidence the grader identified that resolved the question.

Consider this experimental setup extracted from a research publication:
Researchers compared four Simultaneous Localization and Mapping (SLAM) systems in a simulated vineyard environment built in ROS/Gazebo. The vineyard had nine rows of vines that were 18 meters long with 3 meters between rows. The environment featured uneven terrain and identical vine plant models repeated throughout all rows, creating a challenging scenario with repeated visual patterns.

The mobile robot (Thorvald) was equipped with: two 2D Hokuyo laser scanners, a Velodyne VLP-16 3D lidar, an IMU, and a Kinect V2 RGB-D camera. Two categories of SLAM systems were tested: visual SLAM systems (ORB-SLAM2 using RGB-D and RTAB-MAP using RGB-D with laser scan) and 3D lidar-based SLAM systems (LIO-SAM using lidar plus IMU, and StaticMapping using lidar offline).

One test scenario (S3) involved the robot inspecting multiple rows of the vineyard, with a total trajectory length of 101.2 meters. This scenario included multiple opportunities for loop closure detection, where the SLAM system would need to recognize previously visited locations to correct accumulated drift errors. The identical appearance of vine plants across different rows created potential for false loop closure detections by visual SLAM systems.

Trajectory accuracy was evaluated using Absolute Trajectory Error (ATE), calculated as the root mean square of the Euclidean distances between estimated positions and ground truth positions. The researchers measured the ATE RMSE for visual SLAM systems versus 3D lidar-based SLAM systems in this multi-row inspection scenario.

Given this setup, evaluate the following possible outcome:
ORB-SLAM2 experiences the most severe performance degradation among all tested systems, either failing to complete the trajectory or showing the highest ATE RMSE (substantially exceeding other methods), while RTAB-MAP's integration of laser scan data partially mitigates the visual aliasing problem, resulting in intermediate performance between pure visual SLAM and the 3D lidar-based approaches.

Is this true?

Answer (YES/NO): NO